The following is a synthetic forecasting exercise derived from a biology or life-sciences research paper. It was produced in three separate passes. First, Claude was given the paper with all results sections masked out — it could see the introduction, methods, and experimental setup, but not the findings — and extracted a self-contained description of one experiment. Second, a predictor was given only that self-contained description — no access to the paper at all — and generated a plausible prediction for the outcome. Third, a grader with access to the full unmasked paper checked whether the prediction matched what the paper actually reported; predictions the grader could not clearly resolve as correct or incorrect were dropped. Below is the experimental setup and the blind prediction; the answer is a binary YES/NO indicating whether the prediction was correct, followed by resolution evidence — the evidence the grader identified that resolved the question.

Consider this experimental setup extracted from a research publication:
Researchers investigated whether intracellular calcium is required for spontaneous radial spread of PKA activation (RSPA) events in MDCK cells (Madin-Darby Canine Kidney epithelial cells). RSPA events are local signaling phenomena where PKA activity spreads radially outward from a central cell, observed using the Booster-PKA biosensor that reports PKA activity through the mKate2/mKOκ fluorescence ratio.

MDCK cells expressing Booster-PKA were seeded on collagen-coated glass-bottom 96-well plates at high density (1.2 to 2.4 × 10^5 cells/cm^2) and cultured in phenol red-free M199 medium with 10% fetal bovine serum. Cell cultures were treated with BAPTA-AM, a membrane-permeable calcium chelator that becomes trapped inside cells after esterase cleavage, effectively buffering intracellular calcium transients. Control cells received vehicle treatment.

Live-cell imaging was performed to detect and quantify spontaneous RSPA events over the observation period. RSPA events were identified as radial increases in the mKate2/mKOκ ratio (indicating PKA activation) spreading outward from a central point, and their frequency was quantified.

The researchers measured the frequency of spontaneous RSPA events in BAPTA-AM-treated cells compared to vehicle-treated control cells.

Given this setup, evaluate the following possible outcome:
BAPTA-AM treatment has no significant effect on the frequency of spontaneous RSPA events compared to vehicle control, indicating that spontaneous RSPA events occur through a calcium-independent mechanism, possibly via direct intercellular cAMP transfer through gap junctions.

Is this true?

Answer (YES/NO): NO